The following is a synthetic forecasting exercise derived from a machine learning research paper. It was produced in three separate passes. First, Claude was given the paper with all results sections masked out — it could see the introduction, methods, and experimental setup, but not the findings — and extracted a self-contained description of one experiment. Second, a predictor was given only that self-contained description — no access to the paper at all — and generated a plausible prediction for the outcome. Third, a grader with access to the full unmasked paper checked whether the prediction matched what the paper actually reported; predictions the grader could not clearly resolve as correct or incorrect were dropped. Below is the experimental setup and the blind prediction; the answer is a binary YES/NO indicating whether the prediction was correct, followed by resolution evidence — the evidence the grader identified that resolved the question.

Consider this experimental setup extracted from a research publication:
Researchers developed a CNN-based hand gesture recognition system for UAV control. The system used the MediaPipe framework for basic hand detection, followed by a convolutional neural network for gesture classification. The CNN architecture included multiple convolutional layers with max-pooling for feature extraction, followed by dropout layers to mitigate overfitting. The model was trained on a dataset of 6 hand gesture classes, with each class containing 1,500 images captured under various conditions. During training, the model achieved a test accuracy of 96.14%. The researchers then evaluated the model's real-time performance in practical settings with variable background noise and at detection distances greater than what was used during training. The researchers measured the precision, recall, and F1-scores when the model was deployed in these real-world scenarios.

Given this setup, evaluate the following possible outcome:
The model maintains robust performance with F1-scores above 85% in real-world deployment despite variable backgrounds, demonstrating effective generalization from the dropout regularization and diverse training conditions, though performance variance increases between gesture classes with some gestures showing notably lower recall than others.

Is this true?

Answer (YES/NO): NO